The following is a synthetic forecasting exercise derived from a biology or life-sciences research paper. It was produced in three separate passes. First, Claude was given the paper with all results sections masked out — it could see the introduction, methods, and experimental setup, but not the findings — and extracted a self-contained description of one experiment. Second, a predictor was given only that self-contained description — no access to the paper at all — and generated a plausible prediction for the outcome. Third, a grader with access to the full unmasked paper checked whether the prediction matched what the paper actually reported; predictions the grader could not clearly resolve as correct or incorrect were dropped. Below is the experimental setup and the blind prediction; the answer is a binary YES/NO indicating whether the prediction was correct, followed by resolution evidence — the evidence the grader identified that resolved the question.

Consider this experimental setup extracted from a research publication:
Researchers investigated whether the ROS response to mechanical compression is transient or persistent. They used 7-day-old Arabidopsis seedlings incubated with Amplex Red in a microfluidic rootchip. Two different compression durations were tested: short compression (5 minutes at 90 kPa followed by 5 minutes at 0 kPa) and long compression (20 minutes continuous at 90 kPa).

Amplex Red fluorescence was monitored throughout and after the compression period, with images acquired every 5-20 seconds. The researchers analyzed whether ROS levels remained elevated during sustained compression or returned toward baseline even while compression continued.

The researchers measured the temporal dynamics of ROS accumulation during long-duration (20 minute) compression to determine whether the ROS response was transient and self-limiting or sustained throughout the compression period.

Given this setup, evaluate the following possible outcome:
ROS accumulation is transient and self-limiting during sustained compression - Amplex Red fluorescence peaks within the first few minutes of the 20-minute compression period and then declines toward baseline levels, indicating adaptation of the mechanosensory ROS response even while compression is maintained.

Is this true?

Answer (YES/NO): YES